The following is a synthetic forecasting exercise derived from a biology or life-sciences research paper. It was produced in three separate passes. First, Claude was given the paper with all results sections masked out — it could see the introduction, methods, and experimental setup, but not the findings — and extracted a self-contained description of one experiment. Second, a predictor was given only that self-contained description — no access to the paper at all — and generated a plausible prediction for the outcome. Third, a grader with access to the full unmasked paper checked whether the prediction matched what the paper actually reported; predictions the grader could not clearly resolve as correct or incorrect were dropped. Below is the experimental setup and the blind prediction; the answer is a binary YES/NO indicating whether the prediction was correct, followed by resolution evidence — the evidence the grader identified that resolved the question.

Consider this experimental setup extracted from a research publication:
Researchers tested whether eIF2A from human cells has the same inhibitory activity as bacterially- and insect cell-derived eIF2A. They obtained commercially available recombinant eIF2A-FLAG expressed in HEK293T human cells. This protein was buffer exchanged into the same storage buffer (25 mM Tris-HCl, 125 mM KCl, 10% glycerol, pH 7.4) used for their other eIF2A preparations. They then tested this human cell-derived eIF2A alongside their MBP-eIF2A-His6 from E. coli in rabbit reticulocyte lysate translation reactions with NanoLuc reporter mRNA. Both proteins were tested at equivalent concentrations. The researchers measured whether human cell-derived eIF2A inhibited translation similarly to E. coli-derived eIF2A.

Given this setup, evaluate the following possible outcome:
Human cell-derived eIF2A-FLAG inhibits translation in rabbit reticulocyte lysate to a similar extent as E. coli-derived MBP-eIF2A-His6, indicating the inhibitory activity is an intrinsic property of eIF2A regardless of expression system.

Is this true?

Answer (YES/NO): YES